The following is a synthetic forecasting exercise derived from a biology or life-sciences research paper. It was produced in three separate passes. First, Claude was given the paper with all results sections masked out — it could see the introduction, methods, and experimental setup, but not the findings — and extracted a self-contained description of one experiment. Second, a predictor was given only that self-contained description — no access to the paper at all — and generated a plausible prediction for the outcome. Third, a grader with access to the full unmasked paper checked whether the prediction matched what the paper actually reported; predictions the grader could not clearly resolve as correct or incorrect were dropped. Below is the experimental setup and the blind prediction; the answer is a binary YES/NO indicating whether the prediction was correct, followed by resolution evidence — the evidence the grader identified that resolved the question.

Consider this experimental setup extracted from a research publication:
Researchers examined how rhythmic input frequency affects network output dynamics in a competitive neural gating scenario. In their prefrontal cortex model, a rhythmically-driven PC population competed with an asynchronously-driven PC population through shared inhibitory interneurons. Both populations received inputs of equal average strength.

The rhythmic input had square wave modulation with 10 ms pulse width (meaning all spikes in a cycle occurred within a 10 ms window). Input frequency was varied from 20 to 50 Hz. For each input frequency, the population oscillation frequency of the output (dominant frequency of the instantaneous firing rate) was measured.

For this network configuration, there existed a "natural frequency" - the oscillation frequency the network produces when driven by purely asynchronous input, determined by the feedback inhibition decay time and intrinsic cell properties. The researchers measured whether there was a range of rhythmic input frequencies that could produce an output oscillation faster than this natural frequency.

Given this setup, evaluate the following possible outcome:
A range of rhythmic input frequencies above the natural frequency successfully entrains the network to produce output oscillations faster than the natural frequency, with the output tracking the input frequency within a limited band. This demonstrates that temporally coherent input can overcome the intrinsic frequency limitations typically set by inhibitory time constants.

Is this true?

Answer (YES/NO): YES